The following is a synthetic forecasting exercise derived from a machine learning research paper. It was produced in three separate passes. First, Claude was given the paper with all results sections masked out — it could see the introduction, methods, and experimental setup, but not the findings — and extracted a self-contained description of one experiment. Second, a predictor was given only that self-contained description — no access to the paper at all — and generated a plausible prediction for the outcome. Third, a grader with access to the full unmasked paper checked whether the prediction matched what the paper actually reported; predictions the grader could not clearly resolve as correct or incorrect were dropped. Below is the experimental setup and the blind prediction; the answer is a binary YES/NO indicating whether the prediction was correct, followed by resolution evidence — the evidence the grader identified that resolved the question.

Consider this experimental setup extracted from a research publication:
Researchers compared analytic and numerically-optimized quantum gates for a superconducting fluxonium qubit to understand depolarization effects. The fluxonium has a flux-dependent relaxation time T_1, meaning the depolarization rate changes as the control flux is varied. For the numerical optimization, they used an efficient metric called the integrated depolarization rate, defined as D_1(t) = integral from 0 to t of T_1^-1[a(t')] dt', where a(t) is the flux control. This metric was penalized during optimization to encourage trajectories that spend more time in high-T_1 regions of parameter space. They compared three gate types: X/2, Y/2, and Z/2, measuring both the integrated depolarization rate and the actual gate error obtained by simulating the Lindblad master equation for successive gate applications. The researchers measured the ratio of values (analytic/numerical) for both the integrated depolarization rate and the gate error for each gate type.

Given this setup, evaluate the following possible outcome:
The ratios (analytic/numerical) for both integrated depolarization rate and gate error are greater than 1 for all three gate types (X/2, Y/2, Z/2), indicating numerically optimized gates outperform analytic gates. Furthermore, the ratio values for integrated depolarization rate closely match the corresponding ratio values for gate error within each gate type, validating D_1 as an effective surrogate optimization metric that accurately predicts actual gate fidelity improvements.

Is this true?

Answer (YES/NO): YES